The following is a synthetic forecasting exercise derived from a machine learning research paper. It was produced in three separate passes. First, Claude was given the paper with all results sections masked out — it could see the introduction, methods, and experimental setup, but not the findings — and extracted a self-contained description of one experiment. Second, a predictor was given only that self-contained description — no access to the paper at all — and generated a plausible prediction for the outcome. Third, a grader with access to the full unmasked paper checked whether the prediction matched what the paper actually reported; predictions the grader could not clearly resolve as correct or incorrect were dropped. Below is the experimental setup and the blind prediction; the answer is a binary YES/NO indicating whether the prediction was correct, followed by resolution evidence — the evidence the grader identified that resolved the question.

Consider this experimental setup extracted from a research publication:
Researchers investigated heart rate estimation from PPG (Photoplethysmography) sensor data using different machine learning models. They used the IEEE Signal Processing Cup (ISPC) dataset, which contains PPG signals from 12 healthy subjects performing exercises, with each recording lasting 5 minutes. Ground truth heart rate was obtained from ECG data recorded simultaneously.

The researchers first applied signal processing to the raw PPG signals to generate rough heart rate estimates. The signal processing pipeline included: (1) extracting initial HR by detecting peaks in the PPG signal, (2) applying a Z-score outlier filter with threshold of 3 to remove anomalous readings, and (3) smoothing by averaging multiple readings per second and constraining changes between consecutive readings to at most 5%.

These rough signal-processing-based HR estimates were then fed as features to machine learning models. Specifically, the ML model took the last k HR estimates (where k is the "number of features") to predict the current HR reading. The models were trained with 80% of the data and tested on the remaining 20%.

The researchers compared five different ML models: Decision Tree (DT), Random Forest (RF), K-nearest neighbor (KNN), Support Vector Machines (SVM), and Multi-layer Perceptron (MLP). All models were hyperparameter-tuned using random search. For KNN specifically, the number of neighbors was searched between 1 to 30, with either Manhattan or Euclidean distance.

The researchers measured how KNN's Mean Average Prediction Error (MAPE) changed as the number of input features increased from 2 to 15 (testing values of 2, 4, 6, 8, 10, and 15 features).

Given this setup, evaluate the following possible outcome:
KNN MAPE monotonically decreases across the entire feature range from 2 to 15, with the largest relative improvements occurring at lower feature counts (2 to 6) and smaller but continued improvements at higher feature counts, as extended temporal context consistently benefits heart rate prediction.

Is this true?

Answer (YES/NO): NO